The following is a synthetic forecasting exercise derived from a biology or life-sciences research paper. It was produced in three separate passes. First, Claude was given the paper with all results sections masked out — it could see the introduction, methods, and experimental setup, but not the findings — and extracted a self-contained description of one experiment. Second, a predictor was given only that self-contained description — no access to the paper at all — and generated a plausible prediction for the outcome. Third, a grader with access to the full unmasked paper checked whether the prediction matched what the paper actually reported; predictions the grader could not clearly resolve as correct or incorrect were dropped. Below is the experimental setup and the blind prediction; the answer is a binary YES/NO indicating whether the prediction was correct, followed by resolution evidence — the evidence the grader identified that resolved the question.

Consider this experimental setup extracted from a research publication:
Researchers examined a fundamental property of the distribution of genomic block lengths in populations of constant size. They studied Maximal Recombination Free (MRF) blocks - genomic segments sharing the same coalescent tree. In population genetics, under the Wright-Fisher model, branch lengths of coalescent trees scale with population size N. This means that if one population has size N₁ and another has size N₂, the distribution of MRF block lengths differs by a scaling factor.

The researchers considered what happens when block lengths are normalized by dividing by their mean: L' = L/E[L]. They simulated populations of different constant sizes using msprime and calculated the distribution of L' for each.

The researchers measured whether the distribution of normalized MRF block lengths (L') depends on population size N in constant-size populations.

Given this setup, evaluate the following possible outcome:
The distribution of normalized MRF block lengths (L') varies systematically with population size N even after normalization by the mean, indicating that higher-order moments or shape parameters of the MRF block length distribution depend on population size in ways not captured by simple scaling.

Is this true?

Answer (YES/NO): NO